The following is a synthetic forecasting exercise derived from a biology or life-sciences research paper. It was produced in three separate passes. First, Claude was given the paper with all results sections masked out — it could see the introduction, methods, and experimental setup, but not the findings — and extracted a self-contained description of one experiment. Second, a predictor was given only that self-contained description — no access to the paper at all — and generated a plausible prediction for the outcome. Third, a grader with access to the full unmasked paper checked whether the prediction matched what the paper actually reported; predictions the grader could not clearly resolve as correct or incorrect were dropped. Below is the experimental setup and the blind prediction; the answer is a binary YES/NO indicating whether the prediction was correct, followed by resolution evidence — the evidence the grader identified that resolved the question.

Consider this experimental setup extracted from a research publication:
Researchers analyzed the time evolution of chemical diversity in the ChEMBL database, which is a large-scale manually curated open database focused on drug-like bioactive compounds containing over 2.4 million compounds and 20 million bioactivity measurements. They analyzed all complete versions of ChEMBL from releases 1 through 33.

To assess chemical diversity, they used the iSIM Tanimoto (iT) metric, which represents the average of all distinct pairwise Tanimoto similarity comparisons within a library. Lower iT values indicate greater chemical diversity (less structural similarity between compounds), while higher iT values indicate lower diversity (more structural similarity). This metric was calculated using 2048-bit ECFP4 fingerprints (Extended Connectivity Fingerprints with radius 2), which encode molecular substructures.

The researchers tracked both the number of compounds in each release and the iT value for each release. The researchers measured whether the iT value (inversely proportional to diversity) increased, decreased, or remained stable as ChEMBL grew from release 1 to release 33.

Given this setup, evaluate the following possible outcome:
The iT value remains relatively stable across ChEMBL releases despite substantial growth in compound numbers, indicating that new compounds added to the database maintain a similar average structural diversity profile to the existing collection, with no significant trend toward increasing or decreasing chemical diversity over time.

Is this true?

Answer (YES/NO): YES